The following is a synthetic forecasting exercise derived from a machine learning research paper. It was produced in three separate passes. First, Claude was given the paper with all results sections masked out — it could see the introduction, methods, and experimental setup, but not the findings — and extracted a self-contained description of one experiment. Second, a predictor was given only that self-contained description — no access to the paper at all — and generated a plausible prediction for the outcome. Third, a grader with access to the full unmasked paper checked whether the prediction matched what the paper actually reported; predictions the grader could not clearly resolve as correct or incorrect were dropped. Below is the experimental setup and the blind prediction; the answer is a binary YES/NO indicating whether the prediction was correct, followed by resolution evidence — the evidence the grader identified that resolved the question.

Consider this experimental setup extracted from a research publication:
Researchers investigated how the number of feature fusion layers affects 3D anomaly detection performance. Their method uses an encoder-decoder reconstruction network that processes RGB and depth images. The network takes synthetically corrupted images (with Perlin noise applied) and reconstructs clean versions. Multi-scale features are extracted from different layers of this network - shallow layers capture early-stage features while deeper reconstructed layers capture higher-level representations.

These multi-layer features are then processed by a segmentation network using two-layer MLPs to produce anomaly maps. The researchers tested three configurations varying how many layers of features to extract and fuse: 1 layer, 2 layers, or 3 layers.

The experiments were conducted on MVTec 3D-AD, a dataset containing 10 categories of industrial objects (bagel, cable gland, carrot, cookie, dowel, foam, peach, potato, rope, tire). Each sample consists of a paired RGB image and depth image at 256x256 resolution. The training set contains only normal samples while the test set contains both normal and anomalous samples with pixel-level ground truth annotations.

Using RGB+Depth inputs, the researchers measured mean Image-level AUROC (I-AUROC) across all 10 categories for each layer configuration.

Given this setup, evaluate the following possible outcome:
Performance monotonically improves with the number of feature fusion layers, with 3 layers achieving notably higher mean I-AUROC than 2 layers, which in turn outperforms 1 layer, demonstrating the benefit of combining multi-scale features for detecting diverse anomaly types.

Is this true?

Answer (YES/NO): NO